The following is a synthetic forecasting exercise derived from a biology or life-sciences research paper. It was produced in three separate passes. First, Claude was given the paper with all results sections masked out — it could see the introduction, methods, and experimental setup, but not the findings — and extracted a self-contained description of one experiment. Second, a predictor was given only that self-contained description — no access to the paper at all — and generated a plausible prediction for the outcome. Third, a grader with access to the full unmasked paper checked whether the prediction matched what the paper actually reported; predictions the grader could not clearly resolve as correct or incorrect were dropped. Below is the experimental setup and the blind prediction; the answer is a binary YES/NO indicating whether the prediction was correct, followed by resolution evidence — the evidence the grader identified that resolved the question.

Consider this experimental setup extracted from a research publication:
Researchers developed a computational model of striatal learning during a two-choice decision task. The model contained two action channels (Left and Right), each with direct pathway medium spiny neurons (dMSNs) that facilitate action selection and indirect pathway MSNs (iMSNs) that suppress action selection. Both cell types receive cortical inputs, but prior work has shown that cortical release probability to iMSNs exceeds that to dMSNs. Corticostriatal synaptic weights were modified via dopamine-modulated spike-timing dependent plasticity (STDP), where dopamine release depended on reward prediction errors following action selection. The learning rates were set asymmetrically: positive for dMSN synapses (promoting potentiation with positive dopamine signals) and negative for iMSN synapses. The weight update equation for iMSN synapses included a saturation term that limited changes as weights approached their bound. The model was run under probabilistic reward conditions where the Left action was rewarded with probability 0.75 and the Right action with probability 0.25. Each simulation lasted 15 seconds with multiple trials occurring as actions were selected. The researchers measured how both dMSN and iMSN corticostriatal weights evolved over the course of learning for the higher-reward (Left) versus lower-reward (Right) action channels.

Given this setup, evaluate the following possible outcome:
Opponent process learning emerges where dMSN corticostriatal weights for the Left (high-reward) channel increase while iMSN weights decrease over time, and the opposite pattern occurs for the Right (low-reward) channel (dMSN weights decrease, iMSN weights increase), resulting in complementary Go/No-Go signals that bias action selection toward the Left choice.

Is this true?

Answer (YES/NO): NO